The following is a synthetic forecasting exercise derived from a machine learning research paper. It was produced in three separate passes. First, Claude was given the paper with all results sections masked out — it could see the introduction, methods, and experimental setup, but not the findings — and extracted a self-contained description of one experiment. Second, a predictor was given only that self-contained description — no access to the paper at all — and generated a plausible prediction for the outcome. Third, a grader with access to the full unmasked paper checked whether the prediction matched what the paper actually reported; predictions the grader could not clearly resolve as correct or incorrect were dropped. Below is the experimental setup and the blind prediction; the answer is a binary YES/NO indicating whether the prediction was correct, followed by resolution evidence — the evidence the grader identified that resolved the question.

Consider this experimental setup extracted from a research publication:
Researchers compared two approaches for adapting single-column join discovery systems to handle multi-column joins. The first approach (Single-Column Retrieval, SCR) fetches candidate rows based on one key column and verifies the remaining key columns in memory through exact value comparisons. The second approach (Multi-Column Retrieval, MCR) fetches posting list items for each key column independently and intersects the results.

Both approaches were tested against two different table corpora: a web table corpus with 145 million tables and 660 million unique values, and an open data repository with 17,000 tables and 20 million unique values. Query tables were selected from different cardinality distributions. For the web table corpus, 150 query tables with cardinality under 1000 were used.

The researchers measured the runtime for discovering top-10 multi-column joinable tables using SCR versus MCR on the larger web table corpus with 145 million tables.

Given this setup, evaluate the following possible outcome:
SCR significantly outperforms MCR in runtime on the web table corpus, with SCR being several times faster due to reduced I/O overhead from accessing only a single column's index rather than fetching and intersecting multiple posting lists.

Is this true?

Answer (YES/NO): YES